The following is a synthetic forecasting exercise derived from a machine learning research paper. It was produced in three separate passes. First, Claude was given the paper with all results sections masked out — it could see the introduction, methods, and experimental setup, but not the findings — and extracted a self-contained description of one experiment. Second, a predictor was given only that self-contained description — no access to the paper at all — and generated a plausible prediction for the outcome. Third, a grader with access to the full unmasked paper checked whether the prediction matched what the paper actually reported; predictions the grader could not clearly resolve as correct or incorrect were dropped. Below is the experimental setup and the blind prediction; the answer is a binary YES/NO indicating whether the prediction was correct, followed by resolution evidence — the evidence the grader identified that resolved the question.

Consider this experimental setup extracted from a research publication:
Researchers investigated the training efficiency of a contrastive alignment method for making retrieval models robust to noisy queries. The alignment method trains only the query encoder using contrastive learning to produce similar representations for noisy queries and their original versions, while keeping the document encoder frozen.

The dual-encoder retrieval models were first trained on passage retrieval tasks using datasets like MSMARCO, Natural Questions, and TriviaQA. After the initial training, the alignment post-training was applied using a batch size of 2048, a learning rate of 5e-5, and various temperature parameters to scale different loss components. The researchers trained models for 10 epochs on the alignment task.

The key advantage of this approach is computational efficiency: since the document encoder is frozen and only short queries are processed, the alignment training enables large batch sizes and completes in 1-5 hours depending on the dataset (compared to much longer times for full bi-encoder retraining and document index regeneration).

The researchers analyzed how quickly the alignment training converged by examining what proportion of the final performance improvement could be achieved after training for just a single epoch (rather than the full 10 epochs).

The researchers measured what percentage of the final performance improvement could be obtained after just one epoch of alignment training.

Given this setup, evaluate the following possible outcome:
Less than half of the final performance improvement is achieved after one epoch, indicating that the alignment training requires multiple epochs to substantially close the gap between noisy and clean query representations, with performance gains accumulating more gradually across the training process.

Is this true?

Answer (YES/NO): NO